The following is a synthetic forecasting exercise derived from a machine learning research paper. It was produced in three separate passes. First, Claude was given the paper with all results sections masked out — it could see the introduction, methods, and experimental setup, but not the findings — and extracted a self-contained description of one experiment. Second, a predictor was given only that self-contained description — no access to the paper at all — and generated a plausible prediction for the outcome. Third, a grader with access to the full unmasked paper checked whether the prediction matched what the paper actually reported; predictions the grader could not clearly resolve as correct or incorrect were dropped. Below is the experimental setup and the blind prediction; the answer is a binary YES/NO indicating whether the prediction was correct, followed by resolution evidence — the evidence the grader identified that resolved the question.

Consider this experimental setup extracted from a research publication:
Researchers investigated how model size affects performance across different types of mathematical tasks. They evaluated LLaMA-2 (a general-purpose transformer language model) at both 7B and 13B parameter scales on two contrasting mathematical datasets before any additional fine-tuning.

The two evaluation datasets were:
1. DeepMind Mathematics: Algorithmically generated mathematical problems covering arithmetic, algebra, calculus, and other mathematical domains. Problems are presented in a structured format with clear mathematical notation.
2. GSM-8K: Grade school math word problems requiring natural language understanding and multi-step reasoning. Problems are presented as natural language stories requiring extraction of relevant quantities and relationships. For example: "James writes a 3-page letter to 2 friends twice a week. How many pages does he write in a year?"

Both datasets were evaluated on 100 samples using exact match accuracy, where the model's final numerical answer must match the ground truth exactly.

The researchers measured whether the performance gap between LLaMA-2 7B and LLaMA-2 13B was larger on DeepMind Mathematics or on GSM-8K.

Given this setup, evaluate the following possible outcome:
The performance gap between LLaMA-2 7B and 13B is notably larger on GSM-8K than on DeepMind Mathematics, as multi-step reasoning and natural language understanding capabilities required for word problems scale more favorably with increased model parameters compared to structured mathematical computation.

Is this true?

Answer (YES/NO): YES